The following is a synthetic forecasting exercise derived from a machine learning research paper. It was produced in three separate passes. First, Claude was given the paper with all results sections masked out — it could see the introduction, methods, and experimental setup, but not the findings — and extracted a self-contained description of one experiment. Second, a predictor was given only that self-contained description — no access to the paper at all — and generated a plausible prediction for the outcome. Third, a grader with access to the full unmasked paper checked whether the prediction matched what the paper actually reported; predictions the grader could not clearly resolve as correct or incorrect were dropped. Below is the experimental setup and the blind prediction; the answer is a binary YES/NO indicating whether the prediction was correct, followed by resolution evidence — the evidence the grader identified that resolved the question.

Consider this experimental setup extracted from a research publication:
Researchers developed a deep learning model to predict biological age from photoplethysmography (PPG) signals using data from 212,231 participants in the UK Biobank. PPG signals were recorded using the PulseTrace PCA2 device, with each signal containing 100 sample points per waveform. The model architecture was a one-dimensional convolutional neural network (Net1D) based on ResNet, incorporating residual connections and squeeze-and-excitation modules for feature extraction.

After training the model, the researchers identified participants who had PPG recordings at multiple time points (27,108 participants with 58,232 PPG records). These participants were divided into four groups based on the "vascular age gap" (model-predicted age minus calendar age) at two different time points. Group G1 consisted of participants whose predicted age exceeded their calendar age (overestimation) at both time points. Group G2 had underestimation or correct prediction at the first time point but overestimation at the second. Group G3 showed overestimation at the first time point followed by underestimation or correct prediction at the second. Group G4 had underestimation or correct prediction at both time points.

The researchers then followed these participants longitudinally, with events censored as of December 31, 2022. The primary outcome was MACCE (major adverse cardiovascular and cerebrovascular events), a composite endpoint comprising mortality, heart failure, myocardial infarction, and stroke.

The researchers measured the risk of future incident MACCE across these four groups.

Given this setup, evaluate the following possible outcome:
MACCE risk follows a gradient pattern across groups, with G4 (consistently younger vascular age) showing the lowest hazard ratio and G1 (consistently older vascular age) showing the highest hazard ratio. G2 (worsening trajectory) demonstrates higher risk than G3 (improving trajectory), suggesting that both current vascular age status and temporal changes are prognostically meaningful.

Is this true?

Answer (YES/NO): YES